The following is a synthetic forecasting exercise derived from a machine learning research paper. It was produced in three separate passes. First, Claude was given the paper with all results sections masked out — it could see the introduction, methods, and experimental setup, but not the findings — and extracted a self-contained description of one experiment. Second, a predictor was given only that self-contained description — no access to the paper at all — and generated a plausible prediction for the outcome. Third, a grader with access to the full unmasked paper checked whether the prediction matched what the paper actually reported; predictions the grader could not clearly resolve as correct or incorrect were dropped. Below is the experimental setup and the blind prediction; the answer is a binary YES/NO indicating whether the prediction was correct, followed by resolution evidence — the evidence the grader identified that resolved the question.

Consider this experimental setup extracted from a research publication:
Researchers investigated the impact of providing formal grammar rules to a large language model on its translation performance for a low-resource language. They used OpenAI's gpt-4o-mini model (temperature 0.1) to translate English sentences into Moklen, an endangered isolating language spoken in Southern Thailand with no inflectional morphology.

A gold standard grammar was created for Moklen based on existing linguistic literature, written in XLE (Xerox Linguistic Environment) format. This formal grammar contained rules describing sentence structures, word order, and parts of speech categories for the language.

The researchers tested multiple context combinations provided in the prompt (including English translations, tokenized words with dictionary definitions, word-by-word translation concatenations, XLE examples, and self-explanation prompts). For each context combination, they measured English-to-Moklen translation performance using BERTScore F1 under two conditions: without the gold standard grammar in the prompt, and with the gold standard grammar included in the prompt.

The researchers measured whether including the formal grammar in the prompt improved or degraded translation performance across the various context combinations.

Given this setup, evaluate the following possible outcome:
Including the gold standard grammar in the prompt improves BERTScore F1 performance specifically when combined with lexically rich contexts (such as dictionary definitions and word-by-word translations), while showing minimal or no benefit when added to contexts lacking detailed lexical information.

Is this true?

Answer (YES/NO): NO